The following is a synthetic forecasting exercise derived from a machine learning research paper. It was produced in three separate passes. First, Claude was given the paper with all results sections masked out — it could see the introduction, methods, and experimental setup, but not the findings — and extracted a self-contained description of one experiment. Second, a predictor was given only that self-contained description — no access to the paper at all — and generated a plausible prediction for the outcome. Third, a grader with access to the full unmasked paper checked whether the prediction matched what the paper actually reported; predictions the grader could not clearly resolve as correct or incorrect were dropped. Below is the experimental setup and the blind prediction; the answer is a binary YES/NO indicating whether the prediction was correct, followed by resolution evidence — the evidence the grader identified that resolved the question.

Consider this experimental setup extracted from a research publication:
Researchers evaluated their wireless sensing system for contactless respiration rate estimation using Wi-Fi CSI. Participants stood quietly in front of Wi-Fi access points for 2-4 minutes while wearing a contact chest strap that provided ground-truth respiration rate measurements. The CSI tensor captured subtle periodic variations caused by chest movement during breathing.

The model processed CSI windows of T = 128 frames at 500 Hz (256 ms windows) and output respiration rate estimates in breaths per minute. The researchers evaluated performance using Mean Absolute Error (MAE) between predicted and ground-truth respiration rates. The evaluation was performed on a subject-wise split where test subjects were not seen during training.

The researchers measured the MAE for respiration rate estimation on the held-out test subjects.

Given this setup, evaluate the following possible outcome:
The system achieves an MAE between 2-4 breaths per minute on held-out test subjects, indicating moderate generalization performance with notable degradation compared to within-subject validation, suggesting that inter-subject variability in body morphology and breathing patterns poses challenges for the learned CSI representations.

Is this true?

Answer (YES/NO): NO